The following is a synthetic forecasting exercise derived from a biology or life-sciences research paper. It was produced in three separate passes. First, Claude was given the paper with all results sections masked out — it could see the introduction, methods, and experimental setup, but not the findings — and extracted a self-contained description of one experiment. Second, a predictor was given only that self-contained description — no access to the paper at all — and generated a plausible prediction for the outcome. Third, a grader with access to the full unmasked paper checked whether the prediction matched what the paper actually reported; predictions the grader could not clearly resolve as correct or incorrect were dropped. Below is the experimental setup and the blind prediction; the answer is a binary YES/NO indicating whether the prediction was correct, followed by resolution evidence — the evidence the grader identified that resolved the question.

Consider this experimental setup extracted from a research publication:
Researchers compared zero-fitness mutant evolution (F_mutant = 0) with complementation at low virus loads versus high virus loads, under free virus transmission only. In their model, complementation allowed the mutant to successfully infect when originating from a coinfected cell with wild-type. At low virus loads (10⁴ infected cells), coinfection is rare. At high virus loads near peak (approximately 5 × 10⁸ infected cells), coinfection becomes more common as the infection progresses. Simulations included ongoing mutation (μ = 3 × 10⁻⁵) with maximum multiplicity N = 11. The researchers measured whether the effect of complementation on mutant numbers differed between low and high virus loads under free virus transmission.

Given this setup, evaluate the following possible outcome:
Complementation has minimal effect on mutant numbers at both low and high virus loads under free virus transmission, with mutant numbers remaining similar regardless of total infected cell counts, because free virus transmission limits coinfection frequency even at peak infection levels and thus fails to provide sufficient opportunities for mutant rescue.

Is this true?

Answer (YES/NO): NO